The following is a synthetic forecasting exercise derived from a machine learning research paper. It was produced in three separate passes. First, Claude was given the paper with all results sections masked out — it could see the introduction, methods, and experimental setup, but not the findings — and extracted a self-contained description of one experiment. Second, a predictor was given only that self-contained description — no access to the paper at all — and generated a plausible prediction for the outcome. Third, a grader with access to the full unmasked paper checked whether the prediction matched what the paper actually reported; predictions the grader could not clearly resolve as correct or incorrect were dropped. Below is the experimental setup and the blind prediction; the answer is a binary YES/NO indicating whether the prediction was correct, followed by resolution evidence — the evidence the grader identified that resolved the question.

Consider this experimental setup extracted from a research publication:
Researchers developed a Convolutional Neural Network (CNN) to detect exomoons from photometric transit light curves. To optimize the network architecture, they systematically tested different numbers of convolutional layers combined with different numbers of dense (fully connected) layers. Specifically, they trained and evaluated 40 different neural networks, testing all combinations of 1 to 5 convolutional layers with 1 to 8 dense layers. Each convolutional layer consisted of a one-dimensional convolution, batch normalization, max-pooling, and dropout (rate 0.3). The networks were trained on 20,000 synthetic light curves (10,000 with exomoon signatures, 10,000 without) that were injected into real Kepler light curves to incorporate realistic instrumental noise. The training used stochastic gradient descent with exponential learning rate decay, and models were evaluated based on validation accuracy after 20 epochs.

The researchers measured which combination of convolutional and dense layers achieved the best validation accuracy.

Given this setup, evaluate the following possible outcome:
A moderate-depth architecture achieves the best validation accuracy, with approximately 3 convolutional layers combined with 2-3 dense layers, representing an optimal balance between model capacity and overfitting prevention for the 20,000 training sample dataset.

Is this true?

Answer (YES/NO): NO